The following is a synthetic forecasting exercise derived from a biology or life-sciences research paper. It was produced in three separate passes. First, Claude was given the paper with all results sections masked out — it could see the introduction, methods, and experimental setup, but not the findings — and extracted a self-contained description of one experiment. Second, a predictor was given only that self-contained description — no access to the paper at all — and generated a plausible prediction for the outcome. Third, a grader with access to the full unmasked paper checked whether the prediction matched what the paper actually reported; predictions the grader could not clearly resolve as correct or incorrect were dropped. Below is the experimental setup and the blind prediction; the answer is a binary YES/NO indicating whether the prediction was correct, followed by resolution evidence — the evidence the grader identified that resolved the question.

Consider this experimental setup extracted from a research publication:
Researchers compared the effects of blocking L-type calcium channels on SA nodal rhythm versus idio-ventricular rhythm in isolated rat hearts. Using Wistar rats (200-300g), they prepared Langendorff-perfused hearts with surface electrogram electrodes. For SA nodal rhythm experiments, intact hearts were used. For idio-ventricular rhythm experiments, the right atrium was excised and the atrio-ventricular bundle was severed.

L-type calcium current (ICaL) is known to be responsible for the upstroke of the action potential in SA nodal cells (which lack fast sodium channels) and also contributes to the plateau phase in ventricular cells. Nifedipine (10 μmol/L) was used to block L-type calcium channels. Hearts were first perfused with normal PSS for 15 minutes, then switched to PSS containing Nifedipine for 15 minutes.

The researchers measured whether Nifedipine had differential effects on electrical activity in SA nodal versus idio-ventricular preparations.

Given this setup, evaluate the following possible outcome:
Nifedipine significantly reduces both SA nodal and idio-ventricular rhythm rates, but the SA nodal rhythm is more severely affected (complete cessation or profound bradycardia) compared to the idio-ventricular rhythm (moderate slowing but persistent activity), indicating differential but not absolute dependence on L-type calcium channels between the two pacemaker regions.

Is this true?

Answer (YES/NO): NO